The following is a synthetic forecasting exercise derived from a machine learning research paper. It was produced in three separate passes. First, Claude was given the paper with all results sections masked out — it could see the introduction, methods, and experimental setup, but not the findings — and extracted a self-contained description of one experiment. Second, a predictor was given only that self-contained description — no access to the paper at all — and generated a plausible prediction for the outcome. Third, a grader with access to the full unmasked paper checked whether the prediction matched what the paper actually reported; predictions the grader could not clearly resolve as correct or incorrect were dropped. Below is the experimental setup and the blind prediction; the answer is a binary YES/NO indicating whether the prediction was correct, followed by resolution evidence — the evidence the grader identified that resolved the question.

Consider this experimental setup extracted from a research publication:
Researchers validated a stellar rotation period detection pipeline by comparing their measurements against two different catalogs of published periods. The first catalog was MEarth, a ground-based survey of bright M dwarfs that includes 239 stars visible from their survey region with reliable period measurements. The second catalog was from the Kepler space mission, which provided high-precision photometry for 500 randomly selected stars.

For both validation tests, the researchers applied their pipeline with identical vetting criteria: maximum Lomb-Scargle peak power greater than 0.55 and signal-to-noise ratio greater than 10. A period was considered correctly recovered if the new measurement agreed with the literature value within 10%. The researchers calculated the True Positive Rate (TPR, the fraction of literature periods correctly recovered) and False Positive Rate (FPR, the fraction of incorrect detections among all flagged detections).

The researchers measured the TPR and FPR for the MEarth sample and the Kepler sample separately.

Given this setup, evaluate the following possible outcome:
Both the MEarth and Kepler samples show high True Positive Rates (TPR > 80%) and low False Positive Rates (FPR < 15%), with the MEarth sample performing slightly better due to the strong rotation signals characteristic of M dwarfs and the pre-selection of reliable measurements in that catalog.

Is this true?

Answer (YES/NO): NO